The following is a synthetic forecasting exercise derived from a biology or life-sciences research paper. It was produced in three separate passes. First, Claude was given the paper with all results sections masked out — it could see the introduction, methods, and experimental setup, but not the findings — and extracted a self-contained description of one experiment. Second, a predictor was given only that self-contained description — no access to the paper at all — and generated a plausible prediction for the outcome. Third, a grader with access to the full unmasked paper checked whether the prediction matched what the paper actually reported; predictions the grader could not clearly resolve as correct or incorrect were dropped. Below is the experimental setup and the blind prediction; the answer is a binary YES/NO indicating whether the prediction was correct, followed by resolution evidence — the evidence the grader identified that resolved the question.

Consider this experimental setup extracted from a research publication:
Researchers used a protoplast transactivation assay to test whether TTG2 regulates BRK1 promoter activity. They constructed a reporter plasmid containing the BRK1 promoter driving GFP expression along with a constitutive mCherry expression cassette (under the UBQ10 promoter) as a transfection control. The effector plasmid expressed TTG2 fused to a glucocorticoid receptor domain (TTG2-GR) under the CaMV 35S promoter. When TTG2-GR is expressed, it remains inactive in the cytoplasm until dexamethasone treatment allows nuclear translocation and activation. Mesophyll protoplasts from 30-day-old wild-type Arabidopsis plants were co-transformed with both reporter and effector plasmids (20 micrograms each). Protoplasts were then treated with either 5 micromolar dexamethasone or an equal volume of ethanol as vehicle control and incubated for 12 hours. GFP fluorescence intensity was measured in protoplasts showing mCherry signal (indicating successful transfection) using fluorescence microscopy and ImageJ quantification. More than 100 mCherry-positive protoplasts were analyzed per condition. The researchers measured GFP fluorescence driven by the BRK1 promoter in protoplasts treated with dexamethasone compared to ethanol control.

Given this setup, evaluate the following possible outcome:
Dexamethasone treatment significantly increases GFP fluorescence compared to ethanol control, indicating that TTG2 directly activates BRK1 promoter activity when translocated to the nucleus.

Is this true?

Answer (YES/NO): YES